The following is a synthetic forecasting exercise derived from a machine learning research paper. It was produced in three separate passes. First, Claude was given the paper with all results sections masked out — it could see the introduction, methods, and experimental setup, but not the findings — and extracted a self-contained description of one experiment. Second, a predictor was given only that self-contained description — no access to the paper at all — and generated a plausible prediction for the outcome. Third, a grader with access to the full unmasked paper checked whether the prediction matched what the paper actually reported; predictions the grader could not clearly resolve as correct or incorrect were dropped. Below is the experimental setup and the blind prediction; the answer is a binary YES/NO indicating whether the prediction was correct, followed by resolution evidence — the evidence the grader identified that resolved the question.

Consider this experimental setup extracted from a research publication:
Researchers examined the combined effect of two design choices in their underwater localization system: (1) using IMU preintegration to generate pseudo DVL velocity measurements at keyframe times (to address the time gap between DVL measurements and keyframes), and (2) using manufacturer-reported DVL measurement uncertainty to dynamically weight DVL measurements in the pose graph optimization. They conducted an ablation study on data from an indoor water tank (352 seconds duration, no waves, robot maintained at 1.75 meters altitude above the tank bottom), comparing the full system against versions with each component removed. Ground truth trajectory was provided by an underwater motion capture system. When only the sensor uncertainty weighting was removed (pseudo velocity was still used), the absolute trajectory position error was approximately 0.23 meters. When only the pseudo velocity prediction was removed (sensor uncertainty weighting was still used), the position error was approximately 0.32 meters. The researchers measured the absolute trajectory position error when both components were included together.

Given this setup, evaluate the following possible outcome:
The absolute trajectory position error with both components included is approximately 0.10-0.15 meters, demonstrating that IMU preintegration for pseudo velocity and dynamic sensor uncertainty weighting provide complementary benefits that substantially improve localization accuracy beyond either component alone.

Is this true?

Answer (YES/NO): NO